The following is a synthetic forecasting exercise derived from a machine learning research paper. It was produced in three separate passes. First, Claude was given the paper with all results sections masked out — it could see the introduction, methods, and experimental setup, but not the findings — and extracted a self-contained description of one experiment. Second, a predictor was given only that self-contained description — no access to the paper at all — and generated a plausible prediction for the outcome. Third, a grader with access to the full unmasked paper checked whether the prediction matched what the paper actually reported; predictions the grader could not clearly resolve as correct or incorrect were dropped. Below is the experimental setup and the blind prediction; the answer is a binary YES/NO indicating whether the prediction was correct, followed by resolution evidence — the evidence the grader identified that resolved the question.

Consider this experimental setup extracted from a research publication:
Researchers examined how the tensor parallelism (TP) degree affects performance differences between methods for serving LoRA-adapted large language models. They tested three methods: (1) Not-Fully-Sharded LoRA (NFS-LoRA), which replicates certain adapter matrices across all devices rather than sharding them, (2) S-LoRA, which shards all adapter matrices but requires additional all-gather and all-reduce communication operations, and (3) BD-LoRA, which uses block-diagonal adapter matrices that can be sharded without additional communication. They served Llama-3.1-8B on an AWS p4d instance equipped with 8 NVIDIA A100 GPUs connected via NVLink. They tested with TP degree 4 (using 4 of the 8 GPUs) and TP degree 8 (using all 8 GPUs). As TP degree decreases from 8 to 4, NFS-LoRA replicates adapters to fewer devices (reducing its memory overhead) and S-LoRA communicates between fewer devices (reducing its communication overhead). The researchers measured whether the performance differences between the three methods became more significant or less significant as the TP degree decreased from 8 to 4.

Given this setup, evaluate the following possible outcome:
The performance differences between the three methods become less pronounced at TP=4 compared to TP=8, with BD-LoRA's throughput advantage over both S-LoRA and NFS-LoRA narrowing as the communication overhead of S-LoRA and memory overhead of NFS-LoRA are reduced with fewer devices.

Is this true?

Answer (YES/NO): YES